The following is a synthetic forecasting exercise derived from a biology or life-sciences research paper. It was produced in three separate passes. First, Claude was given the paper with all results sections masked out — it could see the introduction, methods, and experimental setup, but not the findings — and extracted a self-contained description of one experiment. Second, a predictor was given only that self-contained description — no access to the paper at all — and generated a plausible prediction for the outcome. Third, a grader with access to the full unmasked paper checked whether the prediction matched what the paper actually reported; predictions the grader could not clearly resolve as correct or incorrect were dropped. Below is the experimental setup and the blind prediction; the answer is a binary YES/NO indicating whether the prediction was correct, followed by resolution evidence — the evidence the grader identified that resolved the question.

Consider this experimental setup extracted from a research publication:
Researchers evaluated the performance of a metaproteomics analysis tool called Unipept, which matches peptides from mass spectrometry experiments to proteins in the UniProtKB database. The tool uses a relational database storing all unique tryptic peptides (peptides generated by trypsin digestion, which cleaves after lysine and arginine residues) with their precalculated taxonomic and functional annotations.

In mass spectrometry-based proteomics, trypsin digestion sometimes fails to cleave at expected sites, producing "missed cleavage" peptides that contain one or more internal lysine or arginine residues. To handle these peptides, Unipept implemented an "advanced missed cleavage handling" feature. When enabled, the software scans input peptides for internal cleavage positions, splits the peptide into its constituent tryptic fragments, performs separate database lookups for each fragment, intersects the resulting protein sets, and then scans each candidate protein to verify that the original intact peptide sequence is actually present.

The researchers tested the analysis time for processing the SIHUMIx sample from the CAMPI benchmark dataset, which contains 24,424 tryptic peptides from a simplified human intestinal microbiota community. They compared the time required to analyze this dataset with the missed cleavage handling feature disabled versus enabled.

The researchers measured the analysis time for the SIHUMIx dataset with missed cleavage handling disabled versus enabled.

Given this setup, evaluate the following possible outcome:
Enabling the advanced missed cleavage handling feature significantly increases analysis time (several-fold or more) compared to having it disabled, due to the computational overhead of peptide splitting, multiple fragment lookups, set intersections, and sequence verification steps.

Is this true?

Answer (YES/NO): YES